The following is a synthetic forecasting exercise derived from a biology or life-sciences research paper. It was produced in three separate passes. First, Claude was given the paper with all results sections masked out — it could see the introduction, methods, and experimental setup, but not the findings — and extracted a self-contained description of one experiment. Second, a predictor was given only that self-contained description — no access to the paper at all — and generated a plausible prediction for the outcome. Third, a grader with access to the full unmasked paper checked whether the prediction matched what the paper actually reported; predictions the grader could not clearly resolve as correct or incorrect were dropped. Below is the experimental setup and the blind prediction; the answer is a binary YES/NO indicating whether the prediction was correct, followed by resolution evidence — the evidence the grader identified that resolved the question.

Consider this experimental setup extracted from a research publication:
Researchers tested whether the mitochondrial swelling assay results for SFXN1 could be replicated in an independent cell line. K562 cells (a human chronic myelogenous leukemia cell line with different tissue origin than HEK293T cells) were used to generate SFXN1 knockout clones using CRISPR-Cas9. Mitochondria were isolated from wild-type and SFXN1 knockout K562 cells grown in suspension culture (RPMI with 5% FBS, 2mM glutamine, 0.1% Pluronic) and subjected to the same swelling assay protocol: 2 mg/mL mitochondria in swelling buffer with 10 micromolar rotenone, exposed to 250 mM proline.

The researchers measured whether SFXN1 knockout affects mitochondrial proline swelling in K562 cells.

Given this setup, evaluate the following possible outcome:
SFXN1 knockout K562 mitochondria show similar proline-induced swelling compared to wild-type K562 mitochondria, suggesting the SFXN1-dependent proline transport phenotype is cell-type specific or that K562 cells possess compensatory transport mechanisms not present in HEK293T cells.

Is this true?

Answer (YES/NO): NO